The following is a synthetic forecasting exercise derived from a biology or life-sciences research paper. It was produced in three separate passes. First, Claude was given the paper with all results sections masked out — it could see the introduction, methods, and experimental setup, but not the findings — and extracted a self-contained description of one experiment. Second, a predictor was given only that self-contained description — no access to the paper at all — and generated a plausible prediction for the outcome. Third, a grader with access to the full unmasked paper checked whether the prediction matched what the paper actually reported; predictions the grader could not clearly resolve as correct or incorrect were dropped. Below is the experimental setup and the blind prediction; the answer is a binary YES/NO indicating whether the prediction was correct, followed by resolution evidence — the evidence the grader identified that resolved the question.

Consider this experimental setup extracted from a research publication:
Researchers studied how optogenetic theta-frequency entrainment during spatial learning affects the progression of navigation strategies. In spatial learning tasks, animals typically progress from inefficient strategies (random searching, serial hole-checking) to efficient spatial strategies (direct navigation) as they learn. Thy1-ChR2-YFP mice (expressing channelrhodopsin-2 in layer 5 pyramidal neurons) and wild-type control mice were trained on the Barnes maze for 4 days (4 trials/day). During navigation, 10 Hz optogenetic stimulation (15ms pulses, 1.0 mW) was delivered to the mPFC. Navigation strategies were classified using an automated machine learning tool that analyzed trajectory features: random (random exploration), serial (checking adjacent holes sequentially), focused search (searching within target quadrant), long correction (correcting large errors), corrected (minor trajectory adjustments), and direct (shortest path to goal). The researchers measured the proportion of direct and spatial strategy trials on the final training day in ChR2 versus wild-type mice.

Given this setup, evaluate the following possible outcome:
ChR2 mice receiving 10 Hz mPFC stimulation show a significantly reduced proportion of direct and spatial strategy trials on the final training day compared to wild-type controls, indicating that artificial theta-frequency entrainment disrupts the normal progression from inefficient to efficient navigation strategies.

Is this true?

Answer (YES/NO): YES